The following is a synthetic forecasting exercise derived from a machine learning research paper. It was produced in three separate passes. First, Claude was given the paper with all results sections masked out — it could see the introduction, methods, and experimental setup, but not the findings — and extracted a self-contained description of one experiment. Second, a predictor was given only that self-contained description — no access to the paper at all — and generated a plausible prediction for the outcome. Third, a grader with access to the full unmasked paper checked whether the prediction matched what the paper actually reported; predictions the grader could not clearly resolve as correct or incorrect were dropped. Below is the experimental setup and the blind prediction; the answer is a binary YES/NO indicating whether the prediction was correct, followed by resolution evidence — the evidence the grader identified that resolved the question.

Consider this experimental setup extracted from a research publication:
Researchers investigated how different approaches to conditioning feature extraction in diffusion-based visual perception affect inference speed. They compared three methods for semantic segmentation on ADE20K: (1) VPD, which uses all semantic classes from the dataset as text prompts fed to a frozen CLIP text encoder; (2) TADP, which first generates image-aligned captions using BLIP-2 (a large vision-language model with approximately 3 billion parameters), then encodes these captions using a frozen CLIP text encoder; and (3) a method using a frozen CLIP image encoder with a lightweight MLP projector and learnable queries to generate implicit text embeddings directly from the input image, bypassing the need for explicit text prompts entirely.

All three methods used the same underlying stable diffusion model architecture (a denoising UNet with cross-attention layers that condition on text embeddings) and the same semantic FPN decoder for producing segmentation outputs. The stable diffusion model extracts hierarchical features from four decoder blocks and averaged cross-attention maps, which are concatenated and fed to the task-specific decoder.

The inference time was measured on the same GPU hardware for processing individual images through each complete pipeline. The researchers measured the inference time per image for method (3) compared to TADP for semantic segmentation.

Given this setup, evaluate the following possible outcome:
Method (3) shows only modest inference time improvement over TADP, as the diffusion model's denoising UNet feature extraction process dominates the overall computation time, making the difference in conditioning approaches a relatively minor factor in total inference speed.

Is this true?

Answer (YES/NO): NO